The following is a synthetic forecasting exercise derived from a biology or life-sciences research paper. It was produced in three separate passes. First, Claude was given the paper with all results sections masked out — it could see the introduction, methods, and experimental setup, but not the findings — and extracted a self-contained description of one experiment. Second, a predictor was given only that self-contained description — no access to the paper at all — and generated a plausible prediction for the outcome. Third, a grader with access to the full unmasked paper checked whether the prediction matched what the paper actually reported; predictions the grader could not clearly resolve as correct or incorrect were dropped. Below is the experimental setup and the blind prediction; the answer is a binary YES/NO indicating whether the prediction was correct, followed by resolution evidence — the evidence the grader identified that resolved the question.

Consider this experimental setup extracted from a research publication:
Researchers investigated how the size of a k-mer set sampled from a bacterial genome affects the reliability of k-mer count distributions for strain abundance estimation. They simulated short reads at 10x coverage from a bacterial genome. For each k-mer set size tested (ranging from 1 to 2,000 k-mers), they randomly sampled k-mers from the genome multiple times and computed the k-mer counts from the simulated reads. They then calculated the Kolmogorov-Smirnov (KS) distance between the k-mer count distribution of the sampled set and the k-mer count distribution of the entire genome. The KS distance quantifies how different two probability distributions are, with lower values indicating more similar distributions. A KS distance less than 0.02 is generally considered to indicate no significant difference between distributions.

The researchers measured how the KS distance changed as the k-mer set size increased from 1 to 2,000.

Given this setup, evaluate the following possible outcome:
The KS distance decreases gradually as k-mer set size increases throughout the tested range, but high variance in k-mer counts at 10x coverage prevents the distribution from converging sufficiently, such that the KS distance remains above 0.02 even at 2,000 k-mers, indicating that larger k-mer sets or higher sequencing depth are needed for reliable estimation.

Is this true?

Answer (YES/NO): NO